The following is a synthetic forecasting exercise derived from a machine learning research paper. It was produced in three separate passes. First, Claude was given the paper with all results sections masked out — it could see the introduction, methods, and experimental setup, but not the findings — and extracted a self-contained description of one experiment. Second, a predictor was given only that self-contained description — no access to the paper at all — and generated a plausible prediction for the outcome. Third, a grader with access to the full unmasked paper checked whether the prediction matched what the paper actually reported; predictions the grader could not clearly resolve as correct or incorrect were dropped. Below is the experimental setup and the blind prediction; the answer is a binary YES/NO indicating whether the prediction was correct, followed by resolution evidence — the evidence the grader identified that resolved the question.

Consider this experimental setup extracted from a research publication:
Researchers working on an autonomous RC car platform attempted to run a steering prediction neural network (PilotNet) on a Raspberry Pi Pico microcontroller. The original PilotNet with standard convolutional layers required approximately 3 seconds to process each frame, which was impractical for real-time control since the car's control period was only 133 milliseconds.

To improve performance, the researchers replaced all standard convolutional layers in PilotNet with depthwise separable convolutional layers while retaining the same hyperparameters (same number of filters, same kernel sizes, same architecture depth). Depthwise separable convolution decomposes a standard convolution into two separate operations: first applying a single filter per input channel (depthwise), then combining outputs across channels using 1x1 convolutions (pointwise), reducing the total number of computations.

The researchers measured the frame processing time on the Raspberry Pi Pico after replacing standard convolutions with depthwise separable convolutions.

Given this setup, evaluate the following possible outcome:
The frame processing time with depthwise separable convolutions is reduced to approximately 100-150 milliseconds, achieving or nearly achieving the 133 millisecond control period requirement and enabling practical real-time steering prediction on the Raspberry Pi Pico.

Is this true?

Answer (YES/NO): NO